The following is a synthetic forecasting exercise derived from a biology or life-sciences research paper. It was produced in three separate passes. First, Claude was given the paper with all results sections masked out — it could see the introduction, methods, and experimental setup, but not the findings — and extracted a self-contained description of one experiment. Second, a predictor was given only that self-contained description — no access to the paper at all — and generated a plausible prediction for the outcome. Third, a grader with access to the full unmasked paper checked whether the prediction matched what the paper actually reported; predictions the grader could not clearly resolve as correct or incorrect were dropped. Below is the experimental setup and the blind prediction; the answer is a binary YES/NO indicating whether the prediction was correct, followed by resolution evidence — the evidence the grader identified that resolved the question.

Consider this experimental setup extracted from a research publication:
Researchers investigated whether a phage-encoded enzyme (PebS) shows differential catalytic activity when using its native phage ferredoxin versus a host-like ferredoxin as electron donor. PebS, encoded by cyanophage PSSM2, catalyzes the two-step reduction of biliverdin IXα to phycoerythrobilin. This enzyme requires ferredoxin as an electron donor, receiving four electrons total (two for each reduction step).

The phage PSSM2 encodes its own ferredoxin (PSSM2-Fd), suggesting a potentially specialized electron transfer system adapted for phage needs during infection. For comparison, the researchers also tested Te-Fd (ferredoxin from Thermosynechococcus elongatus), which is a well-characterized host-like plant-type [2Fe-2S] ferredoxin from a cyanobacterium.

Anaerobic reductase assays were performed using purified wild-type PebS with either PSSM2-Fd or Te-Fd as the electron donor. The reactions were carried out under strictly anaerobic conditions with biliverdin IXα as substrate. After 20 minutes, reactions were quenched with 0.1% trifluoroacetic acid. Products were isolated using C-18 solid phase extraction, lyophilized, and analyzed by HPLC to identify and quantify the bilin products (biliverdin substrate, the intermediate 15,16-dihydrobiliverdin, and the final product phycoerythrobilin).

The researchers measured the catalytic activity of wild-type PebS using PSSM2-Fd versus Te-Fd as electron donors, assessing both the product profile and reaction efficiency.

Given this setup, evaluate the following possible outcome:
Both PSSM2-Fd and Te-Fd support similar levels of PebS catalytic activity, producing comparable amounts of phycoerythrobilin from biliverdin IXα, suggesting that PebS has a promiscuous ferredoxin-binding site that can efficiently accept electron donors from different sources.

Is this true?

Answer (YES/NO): NO